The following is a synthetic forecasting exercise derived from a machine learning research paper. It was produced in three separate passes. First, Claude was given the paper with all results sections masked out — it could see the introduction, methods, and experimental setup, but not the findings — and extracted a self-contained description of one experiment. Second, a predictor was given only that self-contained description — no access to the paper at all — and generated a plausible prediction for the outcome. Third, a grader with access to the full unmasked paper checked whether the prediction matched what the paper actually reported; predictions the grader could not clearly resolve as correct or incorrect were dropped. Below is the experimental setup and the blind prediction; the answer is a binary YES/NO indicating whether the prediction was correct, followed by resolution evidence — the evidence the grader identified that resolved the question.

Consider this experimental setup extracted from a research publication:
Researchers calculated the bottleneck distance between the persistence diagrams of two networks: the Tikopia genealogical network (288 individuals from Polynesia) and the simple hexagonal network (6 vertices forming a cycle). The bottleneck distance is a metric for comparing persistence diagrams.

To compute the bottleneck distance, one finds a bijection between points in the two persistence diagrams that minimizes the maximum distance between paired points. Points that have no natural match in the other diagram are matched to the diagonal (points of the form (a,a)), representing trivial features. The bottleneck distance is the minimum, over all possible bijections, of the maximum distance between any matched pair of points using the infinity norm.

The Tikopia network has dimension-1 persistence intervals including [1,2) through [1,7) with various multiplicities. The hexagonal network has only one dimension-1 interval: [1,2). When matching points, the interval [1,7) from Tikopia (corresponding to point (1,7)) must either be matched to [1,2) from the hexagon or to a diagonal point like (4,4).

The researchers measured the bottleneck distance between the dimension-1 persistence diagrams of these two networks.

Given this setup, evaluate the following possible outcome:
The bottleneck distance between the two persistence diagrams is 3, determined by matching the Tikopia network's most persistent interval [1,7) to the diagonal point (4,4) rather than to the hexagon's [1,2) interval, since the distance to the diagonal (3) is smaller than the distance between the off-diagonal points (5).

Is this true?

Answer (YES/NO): YES